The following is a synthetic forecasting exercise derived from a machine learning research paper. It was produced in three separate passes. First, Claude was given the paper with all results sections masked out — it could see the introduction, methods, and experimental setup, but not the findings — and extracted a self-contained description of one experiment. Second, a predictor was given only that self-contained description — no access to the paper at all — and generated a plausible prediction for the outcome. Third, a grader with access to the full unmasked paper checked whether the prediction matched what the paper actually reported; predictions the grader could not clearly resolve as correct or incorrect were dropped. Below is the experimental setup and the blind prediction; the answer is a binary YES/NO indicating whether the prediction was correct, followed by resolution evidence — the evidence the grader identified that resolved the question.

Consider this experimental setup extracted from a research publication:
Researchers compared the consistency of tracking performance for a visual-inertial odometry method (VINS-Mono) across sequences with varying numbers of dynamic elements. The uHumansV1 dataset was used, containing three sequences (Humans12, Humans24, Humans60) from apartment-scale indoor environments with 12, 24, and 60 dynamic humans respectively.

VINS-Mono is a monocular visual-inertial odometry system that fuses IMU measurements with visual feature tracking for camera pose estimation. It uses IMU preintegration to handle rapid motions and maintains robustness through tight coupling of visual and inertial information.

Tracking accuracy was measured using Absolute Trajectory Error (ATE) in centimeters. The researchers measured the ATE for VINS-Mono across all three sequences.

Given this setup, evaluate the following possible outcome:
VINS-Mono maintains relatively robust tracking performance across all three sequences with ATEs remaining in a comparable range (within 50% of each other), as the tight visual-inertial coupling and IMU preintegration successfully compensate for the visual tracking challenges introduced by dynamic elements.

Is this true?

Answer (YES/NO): YES